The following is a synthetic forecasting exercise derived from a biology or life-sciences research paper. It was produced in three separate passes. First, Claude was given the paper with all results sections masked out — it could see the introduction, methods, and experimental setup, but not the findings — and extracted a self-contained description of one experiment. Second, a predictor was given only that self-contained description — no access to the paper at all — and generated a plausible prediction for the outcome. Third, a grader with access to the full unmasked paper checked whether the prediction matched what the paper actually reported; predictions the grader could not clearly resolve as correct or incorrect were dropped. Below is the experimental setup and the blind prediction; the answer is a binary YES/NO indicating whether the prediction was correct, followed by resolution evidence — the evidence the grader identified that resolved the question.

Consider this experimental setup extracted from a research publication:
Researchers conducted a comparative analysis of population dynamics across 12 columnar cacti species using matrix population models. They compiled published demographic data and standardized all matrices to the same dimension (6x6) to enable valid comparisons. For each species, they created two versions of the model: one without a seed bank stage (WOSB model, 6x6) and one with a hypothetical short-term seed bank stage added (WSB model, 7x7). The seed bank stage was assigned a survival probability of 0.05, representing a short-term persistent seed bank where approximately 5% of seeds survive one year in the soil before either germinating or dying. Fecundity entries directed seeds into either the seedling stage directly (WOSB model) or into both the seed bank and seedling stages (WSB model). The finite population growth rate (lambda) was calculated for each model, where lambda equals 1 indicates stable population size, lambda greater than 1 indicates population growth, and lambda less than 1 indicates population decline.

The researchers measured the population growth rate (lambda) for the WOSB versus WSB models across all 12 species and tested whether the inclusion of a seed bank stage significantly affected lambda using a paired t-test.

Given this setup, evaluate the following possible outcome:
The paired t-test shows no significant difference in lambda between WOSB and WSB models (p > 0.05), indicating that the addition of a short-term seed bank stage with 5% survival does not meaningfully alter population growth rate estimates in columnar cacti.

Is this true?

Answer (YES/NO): NO